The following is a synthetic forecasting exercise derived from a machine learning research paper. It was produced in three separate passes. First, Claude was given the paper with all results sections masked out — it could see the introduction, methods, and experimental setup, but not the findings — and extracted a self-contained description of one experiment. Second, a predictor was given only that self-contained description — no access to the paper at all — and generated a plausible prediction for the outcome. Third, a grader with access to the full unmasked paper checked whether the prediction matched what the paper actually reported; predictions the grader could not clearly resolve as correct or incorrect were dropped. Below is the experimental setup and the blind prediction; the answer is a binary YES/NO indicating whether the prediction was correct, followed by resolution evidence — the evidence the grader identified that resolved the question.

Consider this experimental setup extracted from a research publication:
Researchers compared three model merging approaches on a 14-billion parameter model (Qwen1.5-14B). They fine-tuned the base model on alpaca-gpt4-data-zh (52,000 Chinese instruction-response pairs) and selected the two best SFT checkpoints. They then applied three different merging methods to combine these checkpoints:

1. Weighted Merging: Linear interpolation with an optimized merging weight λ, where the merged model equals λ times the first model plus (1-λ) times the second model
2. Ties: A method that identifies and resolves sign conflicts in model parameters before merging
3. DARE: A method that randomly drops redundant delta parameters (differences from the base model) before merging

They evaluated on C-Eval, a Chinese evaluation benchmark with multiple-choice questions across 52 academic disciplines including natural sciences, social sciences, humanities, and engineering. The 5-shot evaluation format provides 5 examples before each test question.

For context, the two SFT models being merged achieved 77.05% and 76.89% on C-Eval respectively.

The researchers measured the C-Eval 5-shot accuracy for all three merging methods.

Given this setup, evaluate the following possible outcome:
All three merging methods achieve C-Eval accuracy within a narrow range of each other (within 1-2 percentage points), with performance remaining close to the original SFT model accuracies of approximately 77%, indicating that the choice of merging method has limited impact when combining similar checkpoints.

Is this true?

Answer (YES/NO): YES